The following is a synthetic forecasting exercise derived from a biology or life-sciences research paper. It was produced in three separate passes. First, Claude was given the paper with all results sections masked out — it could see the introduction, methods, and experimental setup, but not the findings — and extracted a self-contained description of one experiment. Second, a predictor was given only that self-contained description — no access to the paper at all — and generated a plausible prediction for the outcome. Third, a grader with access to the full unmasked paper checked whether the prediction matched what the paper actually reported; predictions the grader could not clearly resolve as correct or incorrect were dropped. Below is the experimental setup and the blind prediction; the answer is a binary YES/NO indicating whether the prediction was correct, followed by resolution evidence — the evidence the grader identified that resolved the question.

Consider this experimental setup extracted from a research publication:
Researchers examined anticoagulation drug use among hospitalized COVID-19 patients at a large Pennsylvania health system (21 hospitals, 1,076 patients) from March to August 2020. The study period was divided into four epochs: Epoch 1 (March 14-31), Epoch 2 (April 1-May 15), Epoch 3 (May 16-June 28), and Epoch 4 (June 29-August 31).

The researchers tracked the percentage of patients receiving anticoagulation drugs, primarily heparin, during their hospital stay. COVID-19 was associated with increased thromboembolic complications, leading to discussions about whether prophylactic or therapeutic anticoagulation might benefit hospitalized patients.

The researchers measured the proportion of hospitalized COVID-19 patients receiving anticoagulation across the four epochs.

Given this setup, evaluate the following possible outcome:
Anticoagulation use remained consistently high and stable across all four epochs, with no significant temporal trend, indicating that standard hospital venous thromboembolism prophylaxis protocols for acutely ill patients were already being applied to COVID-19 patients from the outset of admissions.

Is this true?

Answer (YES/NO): NO